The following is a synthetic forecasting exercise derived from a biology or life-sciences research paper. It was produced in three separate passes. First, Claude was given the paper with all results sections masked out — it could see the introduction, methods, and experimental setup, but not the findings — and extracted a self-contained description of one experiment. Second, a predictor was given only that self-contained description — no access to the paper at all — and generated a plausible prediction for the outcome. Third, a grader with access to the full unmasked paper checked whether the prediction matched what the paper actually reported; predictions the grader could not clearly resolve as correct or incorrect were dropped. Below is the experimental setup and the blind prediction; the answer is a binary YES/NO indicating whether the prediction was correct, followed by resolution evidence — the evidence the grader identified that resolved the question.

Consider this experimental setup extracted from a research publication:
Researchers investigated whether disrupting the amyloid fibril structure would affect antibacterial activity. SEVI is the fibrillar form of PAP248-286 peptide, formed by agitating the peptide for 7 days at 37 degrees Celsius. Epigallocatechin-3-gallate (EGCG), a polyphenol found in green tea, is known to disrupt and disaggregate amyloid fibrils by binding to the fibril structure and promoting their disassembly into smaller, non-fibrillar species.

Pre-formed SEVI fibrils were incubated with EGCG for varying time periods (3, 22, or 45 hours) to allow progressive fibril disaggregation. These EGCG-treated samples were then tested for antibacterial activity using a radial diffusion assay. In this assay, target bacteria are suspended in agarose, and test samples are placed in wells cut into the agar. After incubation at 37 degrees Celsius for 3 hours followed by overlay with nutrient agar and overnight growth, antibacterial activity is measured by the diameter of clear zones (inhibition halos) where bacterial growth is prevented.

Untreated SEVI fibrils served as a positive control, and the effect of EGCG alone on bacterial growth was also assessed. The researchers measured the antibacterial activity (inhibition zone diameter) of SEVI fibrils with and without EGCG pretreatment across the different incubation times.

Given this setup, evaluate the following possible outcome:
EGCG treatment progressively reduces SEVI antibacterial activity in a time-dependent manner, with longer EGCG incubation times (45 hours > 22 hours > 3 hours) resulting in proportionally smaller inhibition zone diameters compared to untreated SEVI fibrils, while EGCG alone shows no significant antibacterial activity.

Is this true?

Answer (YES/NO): YES